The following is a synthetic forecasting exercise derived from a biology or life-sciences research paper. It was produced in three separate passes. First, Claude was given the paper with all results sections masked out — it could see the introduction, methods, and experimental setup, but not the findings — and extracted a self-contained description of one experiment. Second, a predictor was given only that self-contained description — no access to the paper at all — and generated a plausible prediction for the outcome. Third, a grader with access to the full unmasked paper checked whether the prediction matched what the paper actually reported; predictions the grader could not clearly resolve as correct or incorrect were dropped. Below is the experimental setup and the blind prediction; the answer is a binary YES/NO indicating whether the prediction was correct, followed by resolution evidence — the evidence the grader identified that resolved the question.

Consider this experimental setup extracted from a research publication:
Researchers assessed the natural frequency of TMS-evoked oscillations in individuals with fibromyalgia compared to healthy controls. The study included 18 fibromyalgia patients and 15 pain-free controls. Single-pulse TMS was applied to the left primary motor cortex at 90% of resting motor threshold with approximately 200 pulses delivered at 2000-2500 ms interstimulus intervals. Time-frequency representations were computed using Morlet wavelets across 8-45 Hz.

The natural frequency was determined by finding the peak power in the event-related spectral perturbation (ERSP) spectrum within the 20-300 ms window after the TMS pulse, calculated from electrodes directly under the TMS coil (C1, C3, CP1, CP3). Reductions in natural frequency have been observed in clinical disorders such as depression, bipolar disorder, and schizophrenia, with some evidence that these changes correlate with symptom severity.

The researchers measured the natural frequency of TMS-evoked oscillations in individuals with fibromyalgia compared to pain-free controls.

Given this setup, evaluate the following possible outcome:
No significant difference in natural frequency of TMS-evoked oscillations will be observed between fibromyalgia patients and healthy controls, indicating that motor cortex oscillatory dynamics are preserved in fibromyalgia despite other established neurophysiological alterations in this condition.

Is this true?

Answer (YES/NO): YES